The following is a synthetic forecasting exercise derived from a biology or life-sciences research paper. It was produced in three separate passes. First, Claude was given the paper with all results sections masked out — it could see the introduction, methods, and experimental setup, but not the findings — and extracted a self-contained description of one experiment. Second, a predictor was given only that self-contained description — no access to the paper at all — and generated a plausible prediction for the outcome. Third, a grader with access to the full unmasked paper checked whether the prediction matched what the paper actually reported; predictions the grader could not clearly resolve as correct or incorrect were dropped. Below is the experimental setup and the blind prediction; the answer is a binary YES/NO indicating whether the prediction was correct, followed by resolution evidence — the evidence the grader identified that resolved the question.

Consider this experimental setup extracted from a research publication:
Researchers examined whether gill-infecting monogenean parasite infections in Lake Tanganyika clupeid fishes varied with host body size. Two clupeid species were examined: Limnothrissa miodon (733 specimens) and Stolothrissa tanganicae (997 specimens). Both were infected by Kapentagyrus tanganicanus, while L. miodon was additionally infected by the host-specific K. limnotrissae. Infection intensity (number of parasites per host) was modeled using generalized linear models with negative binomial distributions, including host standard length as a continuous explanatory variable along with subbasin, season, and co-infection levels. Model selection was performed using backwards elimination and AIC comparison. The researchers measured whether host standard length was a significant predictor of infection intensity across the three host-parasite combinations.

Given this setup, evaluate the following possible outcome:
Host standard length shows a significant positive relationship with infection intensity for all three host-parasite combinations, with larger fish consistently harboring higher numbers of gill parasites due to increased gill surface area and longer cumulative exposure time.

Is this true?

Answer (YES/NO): NO